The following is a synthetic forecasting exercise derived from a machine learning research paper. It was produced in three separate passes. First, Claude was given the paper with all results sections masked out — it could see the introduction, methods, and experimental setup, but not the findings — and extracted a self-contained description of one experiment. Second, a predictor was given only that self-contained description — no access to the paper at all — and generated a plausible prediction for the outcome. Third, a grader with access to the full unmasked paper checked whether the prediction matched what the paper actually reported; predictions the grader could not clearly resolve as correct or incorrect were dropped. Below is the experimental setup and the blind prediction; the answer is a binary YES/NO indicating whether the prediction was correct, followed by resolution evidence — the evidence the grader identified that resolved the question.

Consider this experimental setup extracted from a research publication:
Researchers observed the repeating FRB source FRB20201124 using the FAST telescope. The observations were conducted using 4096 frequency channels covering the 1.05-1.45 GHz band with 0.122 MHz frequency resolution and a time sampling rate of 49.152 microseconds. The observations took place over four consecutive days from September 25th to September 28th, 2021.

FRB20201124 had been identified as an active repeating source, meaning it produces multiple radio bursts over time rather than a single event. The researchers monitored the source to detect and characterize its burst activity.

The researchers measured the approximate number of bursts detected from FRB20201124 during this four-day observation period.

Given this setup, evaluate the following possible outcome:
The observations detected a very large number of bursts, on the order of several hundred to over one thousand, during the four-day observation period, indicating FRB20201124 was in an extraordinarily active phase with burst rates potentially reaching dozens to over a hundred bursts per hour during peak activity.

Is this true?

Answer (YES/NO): YES